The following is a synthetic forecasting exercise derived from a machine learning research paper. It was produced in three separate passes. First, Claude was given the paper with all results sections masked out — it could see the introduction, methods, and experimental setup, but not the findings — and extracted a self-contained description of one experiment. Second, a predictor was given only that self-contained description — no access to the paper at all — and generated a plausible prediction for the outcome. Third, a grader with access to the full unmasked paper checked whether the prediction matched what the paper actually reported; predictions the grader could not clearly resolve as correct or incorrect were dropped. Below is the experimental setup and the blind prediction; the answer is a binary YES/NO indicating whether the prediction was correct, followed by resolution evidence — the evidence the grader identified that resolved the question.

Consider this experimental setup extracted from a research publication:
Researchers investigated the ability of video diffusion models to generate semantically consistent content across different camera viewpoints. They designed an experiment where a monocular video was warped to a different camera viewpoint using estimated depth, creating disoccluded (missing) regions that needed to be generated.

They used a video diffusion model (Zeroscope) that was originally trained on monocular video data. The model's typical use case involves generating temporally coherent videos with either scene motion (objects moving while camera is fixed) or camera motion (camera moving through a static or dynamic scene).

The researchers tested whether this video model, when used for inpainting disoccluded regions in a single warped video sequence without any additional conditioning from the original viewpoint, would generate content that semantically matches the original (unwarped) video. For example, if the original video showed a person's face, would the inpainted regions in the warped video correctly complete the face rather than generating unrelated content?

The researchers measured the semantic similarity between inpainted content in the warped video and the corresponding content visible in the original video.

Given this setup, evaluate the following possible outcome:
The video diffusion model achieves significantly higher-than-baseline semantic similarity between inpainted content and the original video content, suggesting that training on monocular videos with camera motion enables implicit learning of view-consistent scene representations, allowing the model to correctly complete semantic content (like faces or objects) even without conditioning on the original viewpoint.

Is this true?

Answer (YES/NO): NO